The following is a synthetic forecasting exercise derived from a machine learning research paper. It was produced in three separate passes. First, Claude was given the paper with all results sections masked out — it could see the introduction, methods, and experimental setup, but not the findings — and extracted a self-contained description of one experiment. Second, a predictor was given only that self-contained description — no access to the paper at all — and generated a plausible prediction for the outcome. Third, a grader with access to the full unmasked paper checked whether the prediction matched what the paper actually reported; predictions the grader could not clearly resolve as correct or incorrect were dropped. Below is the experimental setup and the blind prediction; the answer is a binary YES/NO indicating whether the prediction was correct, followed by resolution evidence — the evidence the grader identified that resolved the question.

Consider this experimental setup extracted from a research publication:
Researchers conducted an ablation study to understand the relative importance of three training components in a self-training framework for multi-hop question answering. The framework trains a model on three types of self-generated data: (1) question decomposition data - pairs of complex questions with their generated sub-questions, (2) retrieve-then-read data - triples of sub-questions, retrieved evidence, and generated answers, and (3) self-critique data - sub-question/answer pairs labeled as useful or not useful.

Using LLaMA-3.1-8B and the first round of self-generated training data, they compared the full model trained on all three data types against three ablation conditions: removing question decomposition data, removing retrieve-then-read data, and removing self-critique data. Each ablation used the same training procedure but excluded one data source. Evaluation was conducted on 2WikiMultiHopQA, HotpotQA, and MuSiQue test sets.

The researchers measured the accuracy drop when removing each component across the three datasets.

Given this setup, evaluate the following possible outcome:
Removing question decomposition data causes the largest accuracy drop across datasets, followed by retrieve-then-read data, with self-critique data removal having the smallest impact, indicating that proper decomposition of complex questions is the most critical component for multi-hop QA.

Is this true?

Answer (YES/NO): NO